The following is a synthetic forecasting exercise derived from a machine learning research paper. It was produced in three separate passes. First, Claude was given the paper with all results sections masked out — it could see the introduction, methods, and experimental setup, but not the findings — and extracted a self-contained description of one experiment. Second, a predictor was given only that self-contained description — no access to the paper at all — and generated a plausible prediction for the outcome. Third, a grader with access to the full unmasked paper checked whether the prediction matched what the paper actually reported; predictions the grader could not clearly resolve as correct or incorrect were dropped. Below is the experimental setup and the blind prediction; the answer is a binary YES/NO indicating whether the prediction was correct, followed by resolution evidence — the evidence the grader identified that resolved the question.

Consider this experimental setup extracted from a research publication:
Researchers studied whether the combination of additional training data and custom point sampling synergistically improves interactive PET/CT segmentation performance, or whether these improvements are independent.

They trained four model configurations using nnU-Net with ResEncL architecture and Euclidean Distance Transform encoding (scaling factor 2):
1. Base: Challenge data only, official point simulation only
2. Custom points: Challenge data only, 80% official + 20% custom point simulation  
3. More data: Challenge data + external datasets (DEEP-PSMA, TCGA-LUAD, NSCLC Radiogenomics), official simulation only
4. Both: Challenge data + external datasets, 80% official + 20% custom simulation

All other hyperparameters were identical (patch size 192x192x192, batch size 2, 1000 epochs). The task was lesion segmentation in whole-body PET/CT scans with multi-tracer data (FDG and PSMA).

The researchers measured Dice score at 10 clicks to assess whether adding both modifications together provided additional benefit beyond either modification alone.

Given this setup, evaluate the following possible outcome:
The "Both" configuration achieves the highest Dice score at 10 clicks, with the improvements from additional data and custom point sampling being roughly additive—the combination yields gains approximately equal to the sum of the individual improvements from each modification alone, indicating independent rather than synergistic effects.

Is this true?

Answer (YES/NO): NO